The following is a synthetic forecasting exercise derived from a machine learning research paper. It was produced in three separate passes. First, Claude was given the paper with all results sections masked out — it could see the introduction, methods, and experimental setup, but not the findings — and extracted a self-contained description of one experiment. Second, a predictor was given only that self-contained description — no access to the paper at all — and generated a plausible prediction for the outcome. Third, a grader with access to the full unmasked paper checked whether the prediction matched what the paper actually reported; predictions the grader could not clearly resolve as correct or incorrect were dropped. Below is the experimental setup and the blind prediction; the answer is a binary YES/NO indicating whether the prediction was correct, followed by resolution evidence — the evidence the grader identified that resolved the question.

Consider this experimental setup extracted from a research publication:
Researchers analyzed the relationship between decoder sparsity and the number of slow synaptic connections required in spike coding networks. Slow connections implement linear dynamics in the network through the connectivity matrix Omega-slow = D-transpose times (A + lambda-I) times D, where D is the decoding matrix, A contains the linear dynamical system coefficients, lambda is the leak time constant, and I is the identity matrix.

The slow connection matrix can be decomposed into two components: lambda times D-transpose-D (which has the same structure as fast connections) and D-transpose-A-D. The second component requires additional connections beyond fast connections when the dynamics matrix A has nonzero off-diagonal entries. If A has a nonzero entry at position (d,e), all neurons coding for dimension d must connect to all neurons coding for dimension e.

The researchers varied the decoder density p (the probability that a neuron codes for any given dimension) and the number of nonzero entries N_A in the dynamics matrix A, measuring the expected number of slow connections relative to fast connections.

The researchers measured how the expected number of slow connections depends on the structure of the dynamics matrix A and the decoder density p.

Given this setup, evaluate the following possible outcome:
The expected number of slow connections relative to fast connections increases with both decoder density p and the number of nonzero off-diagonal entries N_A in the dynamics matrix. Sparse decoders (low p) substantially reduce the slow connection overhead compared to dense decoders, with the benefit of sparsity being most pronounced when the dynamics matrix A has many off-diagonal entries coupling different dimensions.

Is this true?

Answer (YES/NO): YES